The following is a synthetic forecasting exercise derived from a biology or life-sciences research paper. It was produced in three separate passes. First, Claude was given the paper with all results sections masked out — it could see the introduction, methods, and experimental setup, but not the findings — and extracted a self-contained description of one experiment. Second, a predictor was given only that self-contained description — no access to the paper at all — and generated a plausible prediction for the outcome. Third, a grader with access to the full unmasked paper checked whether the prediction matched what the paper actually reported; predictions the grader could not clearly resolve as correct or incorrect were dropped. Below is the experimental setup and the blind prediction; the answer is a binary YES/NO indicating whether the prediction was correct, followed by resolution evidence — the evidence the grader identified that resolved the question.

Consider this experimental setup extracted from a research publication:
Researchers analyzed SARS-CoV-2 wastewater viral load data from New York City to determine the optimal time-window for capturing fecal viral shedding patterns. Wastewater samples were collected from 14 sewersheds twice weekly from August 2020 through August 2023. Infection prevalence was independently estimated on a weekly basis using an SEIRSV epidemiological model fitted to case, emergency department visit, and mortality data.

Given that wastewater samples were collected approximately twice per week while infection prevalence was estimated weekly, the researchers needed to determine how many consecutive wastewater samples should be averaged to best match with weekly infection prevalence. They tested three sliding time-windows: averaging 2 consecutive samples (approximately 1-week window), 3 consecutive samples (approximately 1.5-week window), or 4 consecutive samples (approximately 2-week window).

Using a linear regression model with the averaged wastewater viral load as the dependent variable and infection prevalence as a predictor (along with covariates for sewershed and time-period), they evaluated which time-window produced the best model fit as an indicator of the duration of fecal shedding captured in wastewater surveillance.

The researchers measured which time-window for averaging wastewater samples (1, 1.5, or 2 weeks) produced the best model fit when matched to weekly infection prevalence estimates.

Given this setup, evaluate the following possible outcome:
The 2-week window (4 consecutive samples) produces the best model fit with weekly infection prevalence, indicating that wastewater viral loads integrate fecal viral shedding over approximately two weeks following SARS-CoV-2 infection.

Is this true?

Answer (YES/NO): NO